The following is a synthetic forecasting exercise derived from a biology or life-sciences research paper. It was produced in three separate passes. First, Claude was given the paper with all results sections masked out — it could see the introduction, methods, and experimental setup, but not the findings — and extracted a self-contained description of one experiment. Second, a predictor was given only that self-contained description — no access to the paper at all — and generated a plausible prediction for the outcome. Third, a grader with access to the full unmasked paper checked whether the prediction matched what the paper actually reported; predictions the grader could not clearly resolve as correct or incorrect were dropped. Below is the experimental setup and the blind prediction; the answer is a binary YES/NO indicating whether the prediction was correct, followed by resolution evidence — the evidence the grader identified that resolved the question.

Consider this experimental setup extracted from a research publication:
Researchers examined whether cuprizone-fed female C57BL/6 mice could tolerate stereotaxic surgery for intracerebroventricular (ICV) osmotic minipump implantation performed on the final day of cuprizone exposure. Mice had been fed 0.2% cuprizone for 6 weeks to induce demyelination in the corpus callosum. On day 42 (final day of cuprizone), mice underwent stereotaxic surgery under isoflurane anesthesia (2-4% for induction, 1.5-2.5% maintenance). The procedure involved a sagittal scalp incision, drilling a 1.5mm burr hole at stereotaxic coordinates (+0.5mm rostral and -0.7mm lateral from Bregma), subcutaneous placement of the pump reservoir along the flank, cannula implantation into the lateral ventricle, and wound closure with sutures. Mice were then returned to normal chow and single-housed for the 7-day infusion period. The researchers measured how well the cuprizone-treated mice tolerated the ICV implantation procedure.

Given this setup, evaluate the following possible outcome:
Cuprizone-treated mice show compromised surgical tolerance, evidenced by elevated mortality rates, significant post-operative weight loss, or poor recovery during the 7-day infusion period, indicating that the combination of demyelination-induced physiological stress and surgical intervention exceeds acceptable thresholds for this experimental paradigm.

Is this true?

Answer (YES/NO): NO